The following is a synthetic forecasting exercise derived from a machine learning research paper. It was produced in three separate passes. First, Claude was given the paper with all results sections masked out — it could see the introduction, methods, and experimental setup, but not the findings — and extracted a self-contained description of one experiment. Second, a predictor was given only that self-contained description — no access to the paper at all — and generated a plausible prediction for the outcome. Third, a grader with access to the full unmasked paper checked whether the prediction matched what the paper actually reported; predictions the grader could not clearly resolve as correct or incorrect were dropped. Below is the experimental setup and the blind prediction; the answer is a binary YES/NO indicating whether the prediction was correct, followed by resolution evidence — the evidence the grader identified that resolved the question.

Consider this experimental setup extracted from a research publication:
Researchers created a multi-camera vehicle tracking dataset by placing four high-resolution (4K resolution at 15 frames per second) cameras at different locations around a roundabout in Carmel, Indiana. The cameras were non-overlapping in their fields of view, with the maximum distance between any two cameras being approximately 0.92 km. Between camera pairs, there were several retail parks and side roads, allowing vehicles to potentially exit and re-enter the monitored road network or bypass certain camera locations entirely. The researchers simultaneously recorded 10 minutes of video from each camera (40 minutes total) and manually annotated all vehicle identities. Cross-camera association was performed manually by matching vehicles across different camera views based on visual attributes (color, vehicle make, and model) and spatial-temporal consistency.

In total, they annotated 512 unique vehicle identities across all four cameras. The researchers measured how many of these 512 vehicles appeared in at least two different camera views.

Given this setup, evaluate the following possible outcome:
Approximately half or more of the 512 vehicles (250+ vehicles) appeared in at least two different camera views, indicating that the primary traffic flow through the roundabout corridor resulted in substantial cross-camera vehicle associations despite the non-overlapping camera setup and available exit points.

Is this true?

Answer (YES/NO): YES